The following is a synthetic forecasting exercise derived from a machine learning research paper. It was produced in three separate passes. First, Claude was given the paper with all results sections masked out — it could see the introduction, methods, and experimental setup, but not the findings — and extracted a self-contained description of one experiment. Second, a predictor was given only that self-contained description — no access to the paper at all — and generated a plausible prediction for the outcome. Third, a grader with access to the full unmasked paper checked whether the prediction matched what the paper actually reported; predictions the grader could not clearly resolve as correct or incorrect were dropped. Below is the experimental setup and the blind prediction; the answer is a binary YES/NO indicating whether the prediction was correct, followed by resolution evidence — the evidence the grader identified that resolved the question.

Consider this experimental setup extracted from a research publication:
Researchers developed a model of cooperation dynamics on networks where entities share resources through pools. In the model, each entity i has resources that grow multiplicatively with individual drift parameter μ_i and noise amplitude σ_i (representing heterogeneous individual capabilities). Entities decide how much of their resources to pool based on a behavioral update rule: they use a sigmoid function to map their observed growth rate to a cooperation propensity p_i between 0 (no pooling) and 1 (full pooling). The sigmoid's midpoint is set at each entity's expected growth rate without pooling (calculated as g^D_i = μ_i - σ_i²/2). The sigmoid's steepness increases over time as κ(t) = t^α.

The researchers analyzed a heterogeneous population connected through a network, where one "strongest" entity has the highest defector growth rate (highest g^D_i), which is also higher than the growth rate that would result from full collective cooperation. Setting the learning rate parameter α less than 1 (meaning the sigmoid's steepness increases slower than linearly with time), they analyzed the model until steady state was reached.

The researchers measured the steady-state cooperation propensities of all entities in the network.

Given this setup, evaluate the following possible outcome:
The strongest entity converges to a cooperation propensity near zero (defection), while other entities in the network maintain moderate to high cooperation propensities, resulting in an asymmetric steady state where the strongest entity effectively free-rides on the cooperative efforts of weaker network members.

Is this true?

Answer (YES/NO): NO